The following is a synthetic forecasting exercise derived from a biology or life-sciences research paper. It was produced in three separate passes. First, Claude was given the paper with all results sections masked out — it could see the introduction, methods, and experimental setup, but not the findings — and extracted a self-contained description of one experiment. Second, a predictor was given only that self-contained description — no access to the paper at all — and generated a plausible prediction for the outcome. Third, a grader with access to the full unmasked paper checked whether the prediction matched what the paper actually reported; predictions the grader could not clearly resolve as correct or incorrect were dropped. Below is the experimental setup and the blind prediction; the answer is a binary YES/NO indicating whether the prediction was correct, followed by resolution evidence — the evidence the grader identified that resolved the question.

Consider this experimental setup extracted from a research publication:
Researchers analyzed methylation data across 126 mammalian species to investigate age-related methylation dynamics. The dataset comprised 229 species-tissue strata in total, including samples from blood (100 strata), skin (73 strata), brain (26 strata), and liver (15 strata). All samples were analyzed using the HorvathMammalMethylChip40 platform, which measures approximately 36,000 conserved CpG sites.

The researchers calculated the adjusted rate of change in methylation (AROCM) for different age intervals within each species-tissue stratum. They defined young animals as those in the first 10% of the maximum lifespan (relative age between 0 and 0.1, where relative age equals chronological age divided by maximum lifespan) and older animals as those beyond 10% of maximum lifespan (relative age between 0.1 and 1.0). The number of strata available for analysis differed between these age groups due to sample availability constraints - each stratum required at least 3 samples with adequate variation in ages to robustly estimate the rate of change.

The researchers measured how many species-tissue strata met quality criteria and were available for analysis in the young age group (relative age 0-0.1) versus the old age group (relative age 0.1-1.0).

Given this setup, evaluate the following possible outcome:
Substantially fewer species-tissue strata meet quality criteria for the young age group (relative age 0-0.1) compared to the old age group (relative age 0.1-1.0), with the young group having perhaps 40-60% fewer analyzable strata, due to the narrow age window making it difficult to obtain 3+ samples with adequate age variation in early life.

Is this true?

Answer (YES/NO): YES